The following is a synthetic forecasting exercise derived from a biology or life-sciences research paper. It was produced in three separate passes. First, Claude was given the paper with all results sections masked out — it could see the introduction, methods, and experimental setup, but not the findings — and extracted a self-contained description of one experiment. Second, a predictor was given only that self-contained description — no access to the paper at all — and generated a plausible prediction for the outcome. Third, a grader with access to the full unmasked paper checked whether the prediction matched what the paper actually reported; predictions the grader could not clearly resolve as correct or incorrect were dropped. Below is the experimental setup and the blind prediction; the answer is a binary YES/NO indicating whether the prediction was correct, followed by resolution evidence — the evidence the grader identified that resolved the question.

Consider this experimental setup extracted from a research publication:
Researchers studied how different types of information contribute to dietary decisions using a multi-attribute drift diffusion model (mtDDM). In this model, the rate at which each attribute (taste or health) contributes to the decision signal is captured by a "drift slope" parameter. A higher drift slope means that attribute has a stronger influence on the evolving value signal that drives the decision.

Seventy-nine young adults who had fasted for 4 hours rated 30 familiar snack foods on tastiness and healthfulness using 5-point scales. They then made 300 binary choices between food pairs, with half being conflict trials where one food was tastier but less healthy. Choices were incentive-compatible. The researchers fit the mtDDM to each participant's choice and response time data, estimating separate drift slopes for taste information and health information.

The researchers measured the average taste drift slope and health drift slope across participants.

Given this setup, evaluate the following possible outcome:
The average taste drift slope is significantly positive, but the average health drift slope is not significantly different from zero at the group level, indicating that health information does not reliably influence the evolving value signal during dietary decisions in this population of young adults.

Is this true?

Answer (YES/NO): NO